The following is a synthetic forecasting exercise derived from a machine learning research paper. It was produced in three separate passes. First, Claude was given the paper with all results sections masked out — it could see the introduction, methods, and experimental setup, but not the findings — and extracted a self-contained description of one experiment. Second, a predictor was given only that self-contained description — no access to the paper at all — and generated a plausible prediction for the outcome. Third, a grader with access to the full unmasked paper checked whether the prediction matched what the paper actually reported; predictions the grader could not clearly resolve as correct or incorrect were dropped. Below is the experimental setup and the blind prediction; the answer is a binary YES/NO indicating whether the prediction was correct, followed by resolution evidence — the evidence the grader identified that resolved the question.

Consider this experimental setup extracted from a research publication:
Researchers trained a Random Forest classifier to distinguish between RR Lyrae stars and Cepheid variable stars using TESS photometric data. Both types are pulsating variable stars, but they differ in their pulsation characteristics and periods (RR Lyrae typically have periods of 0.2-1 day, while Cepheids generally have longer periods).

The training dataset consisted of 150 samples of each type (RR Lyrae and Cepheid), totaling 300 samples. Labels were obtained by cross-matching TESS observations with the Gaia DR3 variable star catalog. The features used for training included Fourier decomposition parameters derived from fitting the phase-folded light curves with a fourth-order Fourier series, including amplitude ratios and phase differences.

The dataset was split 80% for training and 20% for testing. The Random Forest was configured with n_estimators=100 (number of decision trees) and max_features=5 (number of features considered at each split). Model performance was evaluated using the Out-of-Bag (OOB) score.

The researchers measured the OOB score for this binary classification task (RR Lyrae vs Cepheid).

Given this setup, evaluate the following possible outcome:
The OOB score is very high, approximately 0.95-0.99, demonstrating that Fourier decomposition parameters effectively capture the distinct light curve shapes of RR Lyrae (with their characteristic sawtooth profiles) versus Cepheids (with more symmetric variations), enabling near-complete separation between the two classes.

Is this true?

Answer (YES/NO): YES